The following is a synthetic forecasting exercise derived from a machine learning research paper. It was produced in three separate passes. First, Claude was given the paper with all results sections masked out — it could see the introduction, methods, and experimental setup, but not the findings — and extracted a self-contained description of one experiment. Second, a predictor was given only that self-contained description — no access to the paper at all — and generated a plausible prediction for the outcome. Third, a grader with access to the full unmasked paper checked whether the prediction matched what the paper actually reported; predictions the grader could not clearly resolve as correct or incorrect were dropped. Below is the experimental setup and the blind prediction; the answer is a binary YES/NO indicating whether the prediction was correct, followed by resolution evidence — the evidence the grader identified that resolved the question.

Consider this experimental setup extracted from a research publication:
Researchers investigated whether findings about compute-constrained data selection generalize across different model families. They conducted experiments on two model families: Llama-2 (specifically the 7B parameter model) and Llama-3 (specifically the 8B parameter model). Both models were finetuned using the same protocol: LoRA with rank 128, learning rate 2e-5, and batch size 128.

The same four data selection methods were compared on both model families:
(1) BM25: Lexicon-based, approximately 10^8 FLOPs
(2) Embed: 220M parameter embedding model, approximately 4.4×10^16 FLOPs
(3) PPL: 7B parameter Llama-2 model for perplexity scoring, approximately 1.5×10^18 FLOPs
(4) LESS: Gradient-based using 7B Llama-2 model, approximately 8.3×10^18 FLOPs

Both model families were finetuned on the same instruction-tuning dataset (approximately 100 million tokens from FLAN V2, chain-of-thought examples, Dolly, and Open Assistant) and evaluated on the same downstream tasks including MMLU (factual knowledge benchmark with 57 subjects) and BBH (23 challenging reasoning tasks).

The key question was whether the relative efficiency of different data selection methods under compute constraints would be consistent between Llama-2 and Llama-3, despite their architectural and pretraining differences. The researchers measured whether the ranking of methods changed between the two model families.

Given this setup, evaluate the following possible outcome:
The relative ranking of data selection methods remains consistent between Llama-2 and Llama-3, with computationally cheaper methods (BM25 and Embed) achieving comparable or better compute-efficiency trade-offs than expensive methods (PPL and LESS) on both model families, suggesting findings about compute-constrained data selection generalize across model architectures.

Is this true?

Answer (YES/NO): YES